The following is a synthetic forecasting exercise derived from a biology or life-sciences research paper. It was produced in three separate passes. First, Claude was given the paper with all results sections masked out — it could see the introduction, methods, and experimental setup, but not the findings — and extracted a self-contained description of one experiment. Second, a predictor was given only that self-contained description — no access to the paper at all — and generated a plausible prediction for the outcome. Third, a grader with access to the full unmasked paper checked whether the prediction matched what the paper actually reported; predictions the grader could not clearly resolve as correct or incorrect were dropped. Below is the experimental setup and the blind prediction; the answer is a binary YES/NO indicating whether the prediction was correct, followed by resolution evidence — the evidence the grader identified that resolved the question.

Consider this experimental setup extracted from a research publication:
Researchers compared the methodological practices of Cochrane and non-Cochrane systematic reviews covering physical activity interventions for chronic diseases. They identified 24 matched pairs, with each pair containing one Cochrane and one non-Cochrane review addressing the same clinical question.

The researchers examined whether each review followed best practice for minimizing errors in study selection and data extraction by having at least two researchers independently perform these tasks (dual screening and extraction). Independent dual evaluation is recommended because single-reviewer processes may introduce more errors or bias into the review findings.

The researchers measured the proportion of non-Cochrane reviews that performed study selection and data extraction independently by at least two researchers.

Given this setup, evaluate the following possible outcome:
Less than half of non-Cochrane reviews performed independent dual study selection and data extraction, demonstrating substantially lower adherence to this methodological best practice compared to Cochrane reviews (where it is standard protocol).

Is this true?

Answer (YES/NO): YES